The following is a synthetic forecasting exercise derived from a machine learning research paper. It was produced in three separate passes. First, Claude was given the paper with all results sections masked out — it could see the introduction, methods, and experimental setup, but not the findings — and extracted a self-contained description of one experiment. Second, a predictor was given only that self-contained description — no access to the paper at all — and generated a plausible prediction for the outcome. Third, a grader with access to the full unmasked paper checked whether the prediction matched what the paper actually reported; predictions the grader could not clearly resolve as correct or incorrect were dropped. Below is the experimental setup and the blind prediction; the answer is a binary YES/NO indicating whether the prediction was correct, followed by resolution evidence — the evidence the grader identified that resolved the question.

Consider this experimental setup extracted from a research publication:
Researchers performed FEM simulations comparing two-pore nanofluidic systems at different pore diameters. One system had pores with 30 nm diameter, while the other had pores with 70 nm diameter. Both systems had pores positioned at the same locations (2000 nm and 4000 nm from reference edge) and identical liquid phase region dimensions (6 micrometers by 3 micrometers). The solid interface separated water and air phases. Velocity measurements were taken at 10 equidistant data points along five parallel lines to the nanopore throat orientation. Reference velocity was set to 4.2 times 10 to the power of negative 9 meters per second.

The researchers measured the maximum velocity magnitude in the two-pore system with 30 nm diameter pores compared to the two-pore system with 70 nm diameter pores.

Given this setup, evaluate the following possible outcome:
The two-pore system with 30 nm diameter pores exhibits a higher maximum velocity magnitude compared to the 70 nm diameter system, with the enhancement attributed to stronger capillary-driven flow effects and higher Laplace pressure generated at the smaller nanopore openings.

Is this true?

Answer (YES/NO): NO